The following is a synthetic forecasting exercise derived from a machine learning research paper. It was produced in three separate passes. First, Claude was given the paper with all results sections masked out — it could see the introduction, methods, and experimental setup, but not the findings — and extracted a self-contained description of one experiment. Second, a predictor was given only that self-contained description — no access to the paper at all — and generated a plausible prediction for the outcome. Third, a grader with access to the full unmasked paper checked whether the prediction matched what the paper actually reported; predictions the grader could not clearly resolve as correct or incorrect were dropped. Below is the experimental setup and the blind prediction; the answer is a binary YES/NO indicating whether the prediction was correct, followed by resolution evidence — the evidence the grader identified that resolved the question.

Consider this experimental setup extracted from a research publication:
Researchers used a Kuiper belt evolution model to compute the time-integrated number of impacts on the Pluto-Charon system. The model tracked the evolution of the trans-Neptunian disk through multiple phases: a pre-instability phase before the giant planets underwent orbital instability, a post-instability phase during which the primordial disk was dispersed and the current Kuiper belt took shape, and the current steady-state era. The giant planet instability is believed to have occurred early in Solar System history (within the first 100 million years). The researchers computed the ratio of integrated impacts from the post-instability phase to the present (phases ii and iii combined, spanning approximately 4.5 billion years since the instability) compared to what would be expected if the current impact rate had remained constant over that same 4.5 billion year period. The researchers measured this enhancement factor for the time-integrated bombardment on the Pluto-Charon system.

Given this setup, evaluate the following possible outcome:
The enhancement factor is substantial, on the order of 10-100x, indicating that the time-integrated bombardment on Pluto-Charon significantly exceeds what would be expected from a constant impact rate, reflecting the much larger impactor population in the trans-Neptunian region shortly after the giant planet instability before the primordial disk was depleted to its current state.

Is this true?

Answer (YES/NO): NO